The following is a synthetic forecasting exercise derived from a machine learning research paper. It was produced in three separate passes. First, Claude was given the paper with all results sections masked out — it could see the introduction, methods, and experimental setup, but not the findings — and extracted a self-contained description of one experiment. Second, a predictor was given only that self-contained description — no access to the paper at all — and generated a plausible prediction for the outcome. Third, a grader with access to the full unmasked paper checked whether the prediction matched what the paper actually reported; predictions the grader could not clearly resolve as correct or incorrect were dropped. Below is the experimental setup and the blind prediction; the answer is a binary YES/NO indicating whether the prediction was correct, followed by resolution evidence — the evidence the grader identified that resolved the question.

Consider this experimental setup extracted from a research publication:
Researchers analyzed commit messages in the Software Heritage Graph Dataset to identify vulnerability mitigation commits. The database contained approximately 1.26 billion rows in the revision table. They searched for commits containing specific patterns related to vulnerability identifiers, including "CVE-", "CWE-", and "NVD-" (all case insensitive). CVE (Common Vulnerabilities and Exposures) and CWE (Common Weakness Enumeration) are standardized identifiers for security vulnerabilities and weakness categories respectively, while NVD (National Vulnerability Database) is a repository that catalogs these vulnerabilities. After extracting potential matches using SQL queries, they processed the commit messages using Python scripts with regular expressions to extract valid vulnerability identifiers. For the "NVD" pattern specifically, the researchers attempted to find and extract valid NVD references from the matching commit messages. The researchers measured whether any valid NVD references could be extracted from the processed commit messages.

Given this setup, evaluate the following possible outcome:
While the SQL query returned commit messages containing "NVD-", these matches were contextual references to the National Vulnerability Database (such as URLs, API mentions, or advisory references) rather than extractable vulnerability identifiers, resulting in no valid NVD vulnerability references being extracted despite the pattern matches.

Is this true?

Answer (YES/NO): NO